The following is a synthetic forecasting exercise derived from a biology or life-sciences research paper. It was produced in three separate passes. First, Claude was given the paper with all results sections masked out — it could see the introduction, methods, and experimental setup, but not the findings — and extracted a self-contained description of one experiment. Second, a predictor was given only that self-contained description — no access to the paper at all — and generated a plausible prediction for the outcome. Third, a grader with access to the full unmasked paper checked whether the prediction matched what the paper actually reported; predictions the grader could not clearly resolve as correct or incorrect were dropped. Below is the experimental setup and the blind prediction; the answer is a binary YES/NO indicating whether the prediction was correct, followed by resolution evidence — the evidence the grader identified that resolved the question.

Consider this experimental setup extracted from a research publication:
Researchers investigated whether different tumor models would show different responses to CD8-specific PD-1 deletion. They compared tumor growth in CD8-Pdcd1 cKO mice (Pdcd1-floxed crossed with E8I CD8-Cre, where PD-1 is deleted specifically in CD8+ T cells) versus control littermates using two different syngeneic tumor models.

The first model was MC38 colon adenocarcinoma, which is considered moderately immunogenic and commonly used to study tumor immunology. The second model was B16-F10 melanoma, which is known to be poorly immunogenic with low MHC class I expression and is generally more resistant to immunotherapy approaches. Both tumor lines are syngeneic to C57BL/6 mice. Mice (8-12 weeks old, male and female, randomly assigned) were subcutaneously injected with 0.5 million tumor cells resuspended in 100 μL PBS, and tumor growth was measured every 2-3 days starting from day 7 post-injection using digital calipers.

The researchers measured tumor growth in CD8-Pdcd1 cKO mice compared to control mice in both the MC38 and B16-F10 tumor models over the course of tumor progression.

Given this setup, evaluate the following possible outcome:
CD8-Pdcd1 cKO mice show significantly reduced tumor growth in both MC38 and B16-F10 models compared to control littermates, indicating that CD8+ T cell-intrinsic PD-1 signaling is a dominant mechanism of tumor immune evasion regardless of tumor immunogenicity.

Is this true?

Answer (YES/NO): NO